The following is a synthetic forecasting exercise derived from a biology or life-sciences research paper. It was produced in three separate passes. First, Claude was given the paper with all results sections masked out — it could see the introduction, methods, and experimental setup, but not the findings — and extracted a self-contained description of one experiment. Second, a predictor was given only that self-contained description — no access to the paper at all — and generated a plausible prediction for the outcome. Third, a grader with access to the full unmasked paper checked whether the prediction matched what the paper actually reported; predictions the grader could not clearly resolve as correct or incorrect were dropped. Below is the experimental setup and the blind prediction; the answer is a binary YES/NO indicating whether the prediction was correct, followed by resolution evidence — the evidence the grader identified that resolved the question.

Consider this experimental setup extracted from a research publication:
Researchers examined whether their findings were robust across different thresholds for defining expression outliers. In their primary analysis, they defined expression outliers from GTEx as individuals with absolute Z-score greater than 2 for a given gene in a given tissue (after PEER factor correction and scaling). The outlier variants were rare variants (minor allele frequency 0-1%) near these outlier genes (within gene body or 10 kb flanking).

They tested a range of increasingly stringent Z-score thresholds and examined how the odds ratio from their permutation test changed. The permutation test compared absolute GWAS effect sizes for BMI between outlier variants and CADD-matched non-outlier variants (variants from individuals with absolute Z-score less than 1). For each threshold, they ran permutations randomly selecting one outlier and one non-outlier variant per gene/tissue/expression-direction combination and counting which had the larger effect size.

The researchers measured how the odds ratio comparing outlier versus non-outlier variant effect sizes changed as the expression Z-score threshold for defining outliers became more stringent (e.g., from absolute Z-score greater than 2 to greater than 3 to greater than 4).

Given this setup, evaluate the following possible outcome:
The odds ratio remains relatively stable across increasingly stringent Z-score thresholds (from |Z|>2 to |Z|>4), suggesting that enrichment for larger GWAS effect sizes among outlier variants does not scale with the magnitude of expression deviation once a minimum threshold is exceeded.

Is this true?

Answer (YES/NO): NO